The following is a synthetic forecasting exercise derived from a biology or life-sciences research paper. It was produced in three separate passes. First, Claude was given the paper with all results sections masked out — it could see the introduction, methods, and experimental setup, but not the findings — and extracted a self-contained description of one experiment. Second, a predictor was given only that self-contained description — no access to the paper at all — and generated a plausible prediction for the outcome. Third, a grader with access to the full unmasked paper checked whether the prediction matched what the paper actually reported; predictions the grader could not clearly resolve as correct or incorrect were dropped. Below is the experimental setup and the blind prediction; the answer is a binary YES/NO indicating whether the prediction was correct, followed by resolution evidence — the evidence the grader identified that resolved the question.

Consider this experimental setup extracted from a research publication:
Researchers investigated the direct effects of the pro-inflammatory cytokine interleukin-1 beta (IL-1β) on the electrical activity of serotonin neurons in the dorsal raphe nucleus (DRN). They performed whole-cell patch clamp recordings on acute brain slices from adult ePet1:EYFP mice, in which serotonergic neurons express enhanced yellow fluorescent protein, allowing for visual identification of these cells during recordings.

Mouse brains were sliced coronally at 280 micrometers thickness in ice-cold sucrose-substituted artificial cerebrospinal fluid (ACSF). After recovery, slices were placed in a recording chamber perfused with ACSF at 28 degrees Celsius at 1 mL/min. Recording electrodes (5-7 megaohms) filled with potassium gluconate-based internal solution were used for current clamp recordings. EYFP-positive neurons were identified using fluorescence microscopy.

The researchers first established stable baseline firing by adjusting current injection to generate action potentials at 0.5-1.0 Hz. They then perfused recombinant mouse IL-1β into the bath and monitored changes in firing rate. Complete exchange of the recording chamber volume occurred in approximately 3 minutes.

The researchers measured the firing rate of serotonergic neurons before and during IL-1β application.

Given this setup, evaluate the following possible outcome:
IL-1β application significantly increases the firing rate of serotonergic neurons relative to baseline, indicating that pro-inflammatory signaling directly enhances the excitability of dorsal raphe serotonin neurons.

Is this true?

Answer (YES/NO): NO